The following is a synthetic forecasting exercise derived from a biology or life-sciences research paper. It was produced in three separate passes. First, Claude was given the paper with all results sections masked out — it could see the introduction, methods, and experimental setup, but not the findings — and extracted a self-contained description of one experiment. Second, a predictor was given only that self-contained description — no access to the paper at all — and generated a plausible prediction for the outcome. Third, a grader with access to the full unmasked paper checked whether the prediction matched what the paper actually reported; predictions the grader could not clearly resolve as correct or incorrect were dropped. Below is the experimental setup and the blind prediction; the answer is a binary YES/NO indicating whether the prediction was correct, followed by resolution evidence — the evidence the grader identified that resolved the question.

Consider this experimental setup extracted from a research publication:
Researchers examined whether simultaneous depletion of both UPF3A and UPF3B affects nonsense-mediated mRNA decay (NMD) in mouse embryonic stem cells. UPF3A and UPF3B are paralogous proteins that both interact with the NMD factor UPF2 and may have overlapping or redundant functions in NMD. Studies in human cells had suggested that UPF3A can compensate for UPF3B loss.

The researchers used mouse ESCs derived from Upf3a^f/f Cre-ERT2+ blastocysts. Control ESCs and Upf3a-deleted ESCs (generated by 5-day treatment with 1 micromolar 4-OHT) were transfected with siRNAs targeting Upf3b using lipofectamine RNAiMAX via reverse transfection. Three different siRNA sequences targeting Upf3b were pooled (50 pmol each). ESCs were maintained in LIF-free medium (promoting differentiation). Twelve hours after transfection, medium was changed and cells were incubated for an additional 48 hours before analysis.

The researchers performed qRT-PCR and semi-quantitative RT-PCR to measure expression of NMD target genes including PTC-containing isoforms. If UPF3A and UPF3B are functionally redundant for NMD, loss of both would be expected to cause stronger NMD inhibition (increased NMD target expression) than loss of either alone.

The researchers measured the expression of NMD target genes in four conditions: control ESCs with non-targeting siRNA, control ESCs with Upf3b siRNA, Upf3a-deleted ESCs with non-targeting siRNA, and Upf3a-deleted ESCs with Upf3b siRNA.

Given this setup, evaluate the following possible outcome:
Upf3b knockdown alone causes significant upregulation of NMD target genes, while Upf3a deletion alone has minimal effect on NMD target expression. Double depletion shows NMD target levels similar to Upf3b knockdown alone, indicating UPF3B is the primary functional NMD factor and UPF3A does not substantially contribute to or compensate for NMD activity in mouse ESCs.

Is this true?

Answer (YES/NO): NO